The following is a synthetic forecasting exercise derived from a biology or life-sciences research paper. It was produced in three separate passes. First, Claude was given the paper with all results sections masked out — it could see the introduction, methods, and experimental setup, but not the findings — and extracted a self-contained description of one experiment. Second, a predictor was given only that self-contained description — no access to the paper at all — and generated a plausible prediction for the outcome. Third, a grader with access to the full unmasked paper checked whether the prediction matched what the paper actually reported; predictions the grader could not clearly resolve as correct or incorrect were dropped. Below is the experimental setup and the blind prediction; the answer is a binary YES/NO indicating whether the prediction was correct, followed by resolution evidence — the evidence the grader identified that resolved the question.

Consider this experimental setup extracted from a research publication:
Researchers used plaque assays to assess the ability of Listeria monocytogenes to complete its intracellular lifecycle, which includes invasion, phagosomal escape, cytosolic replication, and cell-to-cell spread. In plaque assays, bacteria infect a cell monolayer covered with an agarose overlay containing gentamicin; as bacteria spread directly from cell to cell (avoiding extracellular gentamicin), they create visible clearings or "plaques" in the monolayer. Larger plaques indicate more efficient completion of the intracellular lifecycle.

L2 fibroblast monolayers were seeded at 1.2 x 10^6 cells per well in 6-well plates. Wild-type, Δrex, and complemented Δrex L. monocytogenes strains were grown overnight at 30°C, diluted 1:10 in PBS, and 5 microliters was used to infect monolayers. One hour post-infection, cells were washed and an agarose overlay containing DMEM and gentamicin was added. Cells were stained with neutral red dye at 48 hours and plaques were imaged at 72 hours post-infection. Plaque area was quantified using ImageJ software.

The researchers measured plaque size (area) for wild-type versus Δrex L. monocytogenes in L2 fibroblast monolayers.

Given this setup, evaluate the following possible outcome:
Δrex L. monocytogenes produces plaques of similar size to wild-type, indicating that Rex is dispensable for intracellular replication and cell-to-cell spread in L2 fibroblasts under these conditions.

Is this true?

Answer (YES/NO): NO